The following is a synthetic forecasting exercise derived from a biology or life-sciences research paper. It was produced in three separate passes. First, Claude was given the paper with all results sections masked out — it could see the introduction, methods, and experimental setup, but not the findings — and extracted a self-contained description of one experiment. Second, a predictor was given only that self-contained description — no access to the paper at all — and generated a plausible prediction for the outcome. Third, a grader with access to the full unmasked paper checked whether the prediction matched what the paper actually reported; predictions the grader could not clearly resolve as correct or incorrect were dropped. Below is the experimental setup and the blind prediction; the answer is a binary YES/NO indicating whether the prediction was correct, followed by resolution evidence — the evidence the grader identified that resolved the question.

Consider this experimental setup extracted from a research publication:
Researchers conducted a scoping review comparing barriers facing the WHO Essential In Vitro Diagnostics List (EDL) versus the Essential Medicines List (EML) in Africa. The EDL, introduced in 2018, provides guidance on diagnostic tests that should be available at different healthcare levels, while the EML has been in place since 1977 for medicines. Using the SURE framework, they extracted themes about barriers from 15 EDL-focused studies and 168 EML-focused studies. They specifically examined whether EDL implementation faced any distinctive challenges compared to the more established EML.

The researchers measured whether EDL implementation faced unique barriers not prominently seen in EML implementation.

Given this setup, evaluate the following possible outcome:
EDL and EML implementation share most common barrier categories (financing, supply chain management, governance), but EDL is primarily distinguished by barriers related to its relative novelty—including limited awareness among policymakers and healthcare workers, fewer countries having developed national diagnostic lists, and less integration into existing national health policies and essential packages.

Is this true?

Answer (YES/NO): NO